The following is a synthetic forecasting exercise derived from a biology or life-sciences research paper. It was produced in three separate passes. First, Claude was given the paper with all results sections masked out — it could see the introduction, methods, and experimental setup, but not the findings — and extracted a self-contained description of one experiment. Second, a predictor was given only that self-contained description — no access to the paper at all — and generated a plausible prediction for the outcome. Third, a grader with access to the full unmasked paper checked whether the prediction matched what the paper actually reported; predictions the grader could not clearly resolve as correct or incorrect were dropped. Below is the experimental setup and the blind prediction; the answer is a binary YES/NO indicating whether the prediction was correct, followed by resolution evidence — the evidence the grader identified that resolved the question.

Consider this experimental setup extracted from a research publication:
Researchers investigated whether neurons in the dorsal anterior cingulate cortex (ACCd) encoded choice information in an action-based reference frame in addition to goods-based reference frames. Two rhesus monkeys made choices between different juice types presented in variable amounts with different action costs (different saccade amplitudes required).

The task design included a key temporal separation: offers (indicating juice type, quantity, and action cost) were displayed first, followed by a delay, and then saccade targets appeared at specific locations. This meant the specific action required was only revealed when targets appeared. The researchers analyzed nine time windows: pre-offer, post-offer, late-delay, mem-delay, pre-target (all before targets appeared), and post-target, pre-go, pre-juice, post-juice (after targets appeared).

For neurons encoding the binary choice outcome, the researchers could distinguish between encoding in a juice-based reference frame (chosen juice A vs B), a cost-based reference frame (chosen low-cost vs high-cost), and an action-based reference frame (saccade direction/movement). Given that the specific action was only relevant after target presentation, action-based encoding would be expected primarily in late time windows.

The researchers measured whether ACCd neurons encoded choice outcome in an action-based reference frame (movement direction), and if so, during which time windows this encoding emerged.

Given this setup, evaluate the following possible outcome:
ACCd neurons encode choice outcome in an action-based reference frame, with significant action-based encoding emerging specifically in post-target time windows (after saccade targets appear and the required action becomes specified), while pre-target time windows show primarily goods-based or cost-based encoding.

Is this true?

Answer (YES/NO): YES